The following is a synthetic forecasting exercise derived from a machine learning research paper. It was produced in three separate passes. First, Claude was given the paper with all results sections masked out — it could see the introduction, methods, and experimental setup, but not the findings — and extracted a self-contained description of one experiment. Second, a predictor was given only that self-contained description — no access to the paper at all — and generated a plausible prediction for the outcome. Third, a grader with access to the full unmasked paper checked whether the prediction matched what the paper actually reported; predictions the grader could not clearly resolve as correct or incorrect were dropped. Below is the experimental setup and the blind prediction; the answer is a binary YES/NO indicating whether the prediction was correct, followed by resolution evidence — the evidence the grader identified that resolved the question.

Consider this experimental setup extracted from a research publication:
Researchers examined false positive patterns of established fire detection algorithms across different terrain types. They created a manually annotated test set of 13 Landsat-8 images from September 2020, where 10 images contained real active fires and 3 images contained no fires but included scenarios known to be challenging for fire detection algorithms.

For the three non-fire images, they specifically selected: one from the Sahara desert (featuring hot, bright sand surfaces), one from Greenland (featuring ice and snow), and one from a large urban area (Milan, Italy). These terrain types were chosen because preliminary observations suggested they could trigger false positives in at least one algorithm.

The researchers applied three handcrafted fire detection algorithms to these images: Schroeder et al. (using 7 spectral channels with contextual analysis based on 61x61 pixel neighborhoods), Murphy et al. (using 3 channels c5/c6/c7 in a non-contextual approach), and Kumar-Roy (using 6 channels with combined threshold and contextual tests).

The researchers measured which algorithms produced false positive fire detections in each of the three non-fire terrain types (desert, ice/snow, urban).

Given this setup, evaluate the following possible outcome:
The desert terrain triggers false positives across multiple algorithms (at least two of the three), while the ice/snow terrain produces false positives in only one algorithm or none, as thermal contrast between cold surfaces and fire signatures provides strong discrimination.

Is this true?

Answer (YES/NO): NO